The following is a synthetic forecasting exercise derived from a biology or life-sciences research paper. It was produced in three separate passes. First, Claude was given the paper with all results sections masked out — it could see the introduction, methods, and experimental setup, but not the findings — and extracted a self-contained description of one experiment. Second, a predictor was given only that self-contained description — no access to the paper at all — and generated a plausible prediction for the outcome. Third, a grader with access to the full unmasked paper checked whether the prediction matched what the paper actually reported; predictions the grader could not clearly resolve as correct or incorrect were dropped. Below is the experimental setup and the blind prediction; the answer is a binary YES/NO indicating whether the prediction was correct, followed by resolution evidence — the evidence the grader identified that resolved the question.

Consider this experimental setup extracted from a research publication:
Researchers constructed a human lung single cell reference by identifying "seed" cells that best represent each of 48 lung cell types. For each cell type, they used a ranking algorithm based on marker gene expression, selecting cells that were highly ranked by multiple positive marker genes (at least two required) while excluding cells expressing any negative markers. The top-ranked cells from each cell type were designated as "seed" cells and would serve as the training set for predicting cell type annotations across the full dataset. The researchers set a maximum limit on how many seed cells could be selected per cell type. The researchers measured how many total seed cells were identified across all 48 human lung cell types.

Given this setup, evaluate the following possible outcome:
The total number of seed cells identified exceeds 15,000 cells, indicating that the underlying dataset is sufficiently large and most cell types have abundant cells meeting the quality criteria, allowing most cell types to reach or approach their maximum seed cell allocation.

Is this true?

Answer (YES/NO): NO